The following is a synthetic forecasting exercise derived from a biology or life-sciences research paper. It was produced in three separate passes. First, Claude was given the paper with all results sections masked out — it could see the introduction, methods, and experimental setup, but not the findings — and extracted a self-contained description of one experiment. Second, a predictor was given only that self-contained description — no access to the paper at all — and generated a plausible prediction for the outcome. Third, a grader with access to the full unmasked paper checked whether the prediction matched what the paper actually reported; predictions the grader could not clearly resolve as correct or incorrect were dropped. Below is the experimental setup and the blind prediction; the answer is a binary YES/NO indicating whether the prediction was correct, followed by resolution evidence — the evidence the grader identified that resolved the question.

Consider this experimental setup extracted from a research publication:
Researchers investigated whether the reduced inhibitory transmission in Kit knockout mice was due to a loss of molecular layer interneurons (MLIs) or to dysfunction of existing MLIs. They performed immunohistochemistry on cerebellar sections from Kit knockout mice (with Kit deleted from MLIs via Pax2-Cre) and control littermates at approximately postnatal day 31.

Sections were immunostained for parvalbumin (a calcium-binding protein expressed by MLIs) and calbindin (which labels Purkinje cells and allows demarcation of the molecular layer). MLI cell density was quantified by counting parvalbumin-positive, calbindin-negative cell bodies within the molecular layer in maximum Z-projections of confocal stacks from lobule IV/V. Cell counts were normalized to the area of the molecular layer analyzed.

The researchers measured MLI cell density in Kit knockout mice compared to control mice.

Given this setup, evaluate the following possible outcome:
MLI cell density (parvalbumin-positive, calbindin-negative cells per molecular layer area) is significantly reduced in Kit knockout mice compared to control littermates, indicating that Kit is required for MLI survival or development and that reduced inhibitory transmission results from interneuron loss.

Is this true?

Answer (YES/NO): NO